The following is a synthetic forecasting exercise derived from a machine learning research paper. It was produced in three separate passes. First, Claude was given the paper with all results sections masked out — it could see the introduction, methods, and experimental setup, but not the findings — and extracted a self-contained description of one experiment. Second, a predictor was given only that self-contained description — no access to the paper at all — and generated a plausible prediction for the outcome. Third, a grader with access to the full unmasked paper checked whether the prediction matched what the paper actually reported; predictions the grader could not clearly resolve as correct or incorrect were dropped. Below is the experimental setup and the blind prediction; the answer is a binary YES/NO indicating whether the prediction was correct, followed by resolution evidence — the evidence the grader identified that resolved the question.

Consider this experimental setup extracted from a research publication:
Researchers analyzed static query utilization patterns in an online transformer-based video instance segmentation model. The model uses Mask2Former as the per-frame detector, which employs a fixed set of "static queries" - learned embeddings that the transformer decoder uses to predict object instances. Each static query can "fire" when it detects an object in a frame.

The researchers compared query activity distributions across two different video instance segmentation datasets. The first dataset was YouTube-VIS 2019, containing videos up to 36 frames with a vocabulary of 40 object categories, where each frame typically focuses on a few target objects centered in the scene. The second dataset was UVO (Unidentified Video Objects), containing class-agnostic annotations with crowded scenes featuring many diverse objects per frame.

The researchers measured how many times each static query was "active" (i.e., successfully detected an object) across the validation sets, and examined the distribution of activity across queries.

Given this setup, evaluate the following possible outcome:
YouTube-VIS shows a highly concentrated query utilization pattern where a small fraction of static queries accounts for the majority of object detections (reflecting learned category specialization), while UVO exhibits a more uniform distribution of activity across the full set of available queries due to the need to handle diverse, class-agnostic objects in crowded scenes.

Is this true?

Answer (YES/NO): YES